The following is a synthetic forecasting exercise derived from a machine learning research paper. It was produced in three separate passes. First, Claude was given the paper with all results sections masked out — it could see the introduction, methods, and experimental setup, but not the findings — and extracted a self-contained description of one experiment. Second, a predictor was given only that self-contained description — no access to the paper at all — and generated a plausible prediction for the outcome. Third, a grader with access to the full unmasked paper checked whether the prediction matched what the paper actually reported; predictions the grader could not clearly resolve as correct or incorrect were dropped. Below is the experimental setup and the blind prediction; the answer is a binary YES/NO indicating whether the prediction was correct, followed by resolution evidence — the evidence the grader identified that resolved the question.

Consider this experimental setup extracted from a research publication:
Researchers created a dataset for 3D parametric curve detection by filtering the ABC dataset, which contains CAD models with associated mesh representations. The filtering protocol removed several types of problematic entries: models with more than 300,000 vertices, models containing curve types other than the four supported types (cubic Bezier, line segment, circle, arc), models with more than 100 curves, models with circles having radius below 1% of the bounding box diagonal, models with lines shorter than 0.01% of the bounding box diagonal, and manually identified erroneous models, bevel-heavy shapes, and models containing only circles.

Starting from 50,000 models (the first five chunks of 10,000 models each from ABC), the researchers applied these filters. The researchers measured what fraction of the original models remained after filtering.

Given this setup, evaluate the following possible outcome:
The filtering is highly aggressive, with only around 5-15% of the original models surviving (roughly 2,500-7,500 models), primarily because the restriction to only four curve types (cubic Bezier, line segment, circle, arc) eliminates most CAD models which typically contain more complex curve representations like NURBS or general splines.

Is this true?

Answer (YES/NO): NO